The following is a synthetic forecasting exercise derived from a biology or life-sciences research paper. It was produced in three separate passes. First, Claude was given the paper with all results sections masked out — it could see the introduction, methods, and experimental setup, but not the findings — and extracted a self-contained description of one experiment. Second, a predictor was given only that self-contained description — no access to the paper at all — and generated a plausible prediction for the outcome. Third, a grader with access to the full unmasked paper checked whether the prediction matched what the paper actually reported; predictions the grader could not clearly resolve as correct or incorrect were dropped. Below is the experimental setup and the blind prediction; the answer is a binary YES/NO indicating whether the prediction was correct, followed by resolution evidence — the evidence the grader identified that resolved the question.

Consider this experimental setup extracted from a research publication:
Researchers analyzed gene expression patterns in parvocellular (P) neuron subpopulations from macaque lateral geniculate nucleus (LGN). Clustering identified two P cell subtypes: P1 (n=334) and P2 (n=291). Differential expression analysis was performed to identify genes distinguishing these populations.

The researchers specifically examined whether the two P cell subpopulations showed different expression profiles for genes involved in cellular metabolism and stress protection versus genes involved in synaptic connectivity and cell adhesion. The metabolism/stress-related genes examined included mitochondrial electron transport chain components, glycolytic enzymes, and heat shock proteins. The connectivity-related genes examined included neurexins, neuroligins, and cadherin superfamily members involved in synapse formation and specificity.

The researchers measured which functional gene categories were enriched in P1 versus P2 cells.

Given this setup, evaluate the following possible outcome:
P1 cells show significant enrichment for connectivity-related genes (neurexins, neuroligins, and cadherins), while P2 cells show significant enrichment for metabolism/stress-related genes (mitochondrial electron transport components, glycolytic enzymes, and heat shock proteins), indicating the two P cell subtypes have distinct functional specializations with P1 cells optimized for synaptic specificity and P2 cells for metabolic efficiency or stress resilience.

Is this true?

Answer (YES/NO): NO